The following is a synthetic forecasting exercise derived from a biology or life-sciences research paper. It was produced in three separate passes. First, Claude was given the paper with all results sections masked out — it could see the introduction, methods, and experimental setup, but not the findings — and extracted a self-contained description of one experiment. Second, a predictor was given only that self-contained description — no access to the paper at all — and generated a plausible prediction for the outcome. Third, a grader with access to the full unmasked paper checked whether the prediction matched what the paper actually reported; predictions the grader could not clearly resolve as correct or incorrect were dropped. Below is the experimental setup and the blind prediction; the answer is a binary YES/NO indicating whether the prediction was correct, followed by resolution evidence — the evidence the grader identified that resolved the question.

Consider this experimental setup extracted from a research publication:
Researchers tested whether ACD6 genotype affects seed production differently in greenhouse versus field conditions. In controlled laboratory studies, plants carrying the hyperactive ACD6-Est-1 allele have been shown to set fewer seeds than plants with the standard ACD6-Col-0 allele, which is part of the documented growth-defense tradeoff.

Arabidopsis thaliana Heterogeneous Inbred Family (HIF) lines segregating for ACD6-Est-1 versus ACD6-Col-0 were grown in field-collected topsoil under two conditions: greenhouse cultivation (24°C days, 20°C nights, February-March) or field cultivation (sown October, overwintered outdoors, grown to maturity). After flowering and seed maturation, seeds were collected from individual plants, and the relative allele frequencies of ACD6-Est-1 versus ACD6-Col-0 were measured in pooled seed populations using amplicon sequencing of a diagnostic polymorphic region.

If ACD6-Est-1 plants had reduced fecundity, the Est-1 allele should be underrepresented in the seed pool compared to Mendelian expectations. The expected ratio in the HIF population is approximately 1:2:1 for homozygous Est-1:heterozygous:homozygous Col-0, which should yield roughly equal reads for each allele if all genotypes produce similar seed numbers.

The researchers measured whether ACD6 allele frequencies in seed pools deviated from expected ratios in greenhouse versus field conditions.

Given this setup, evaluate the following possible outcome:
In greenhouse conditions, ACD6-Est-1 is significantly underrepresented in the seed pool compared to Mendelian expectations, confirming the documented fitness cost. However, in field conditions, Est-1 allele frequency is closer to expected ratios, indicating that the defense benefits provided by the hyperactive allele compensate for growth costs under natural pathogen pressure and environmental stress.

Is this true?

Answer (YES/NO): NO